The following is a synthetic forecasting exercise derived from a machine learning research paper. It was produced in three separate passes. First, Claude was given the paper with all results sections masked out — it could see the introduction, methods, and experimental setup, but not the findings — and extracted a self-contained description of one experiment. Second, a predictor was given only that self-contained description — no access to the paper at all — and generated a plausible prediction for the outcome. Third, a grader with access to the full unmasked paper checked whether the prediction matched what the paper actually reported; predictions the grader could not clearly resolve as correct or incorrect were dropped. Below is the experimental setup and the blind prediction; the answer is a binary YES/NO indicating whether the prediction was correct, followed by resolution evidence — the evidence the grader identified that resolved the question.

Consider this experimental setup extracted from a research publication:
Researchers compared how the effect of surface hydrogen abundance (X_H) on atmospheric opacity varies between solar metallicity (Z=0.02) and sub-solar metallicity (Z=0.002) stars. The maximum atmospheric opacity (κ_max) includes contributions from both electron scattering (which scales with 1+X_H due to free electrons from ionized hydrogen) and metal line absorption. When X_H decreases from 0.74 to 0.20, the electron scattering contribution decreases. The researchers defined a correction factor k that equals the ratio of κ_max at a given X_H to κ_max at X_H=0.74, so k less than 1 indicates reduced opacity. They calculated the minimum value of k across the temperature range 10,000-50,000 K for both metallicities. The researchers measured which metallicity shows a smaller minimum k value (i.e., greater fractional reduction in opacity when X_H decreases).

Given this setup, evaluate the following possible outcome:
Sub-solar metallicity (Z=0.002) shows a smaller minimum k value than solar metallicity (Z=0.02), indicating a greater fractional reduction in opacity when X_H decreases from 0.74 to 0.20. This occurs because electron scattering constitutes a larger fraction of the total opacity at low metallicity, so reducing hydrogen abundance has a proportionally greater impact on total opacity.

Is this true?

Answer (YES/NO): YES